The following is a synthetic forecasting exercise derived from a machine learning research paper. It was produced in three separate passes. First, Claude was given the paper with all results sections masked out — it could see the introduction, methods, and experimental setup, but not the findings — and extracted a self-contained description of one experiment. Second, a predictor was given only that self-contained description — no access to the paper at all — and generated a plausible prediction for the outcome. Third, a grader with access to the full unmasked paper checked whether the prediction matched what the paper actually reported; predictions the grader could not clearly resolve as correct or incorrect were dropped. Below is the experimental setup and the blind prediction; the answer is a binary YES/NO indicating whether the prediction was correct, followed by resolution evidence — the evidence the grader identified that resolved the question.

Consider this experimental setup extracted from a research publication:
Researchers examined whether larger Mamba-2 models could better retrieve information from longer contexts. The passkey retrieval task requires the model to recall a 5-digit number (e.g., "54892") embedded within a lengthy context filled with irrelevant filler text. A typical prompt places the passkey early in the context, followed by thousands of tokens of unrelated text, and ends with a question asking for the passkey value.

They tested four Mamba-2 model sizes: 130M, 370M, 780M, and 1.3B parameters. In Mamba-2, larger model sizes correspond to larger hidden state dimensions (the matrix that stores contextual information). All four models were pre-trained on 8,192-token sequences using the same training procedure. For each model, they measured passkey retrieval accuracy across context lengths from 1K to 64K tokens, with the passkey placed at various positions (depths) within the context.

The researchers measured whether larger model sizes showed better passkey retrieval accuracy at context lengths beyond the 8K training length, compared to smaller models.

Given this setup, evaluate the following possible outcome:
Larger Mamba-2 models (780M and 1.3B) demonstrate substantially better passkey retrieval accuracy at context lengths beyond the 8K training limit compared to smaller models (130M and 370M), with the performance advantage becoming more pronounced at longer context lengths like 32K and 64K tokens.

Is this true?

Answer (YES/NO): NO